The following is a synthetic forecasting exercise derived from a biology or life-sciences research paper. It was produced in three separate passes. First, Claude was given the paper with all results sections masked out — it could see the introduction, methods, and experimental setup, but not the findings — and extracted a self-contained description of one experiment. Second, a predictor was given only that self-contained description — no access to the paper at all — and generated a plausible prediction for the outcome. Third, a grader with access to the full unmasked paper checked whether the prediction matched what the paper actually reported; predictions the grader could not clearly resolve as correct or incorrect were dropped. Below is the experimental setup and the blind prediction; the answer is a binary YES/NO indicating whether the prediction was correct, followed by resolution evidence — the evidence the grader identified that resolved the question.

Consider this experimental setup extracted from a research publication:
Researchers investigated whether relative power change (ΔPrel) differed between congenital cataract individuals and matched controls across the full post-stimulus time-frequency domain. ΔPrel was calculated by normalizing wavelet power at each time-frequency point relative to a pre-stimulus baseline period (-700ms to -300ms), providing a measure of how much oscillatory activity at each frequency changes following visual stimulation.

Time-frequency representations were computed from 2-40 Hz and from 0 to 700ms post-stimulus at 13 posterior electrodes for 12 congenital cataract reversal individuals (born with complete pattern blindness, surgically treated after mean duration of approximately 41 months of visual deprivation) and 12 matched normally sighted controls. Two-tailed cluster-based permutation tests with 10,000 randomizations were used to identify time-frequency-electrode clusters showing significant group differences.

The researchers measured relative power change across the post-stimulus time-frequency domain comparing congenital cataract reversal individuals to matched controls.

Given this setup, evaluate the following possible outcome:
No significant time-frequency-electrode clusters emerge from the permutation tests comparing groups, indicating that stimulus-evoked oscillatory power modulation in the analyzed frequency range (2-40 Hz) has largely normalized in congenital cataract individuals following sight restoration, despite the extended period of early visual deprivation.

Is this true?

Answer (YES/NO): YES